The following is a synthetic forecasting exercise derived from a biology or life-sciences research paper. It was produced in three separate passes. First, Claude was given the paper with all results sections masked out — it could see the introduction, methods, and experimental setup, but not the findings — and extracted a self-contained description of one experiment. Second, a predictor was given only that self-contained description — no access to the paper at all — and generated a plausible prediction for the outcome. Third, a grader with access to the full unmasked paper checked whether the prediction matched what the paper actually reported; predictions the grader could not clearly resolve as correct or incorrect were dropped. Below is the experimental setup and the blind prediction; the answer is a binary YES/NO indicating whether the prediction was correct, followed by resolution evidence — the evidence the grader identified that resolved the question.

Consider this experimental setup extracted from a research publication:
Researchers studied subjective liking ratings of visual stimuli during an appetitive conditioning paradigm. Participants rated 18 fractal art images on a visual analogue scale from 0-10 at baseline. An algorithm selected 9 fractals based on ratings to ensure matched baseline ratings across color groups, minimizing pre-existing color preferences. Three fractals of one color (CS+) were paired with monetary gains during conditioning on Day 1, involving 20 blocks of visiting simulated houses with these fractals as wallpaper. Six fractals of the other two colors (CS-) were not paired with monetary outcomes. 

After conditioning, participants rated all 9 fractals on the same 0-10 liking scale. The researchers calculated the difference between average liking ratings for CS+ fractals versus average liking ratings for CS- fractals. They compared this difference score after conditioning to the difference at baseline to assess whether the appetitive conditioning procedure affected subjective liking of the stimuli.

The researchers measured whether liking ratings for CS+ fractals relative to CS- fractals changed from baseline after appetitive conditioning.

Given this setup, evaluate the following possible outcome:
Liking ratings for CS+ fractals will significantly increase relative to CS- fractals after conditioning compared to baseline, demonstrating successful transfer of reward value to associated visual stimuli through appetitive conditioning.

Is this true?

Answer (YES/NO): YES